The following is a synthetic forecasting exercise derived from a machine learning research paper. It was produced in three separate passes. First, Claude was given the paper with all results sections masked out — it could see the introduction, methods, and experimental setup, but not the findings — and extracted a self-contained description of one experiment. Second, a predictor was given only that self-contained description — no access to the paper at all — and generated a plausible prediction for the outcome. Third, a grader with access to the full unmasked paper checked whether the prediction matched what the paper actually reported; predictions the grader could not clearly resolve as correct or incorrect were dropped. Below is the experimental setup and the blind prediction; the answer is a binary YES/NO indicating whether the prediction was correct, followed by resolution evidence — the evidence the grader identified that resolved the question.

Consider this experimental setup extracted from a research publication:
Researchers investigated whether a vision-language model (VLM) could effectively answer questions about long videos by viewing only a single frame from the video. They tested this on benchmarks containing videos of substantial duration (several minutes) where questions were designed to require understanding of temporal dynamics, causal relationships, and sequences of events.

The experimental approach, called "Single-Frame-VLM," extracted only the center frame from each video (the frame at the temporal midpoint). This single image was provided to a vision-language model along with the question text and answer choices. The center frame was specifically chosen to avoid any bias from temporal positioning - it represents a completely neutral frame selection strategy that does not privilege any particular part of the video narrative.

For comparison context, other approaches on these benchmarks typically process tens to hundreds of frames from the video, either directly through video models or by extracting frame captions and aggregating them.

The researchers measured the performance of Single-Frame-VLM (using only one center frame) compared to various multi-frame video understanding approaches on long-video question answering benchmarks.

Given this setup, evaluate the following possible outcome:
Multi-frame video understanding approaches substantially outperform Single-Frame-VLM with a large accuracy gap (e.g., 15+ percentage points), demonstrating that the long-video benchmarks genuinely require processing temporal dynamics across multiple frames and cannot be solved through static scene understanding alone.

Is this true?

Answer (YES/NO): NO